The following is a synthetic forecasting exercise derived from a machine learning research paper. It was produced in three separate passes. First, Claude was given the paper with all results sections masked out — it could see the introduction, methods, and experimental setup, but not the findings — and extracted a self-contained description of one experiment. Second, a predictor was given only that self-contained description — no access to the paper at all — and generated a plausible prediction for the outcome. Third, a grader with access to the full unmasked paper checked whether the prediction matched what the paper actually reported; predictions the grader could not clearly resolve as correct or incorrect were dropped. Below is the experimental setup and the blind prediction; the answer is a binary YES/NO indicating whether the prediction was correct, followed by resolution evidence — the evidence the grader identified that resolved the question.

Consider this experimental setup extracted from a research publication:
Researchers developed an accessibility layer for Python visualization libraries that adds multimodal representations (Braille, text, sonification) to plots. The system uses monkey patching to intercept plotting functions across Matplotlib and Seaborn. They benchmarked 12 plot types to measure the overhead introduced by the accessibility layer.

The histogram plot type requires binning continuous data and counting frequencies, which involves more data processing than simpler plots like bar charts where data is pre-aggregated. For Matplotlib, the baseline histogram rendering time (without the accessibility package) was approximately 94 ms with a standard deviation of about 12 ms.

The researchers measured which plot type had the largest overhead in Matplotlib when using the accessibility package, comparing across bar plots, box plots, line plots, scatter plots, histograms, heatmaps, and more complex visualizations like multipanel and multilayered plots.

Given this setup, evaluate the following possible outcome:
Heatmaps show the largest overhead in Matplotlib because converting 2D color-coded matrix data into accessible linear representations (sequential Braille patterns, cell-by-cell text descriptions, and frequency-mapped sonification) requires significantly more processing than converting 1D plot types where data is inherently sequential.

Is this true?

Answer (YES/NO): NO